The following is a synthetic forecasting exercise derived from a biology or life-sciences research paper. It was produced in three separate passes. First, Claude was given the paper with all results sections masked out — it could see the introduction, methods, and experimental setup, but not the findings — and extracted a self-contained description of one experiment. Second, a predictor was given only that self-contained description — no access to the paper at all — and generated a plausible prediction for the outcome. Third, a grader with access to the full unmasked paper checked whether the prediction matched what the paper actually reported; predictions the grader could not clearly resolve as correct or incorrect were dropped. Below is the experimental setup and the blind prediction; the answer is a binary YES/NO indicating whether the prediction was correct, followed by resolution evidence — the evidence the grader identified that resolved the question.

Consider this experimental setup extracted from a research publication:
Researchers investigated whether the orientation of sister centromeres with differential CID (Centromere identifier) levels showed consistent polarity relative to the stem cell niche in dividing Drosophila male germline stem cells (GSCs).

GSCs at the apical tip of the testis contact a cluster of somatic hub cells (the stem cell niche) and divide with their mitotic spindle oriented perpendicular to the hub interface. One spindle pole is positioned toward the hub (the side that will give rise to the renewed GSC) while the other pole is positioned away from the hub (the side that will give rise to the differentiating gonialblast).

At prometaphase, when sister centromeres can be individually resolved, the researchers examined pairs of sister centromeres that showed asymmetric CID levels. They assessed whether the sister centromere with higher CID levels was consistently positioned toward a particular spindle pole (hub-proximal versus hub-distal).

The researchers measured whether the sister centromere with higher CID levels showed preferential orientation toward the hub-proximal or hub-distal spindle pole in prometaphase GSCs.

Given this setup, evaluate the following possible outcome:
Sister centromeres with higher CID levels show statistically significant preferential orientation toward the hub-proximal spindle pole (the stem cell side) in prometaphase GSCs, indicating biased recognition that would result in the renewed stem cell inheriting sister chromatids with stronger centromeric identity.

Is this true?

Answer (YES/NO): YES